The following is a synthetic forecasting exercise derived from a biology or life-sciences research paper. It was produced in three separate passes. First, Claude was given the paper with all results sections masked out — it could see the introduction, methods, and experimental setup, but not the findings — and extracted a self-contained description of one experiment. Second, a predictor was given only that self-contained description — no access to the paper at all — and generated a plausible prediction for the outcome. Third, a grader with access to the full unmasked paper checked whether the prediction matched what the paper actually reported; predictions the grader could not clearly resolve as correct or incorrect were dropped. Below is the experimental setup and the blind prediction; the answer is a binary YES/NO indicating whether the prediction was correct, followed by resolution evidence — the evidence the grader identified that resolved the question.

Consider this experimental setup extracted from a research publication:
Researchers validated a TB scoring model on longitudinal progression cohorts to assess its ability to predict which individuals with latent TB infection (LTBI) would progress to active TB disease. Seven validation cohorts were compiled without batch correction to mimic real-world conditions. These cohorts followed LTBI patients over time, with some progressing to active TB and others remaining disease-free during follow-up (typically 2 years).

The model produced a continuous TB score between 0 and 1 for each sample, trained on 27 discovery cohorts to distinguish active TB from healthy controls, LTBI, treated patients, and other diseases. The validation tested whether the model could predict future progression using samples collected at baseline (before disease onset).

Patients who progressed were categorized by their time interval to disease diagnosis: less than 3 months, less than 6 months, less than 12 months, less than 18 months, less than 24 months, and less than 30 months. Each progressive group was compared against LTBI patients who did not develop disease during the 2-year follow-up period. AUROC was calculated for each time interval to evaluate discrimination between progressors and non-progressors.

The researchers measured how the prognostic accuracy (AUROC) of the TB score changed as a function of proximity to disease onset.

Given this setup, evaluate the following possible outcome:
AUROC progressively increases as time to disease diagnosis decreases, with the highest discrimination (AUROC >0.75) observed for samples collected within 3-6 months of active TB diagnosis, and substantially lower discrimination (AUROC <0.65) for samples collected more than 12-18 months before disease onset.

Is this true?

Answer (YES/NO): NO